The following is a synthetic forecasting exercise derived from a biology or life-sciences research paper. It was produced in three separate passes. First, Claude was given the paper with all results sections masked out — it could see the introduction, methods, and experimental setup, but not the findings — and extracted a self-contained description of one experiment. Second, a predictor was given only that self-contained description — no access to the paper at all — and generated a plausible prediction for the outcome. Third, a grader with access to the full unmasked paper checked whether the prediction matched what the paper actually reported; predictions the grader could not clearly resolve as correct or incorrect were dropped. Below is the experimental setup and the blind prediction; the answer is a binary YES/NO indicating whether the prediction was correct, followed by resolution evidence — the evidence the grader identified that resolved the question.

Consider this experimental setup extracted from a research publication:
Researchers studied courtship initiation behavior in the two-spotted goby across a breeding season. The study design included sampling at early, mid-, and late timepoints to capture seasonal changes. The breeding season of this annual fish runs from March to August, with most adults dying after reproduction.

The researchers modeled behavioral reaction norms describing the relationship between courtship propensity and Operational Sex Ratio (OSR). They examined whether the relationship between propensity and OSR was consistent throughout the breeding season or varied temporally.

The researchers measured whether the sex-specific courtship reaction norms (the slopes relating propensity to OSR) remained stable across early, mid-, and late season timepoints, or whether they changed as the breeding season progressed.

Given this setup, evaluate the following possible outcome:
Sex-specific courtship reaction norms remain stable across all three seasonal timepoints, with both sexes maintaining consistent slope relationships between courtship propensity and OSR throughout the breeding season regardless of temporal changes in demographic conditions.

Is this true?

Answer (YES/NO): NO